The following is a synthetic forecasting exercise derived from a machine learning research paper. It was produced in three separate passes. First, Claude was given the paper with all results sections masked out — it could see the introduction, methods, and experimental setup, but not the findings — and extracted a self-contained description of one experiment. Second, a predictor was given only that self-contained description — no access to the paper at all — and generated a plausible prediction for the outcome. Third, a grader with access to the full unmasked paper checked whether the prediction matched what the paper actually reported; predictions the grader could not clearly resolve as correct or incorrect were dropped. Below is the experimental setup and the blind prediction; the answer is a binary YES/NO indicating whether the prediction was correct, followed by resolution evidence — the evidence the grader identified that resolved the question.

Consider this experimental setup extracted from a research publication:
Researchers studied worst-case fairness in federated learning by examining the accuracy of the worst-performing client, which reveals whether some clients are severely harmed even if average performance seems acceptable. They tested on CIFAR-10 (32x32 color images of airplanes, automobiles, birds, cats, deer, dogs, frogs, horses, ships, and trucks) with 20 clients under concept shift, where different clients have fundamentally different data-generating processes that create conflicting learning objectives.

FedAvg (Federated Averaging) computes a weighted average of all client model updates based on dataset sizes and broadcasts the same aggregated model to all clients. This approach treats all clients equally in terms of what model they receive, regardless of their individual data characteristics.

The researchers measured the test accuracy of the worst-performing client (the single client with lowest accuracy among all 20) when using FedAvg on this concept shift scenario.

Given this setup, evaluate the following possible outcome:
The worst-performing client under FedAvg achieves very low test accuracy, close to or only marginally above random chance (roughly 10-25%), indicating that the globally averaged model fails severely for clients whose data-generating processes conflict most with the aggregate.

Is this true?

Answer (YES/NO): YES